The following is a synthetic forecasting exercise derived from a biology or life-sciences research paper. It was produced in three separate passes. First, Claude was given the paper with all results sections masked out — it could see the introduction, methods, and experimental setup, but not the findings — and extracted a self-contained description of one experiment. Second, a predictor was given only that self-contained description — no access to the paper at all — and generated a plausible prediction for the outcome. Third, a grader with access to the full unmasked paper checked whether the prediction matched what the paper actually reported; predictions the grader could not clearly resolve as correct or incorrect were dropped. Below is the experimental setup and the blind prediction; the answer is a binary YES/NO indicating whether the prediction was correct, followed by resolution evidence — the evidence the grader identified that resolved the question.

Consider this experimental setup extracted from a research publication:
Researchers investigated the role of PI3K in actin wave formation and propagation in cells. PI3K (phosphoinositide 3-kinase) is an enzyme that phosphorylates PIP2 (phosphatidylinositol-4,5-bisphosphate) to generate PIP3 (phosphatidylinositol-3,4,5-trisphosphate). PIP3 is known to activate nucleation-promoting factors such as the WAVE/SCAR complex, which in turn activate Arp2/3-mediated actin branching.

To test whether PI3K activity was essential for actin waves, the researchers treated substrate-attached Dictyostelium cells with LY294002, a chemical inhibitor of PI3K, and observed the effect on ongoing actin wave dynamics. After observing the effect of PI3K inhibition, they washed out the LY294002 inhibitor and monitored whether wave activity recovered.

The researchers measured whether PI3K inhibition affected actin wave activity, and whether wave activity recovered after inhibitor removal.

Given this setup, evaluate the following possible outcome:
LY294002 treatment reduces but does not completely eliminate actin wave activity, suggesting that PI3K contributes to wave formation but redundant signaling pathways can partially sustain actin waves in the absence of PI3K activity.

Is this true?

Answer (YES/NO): NO